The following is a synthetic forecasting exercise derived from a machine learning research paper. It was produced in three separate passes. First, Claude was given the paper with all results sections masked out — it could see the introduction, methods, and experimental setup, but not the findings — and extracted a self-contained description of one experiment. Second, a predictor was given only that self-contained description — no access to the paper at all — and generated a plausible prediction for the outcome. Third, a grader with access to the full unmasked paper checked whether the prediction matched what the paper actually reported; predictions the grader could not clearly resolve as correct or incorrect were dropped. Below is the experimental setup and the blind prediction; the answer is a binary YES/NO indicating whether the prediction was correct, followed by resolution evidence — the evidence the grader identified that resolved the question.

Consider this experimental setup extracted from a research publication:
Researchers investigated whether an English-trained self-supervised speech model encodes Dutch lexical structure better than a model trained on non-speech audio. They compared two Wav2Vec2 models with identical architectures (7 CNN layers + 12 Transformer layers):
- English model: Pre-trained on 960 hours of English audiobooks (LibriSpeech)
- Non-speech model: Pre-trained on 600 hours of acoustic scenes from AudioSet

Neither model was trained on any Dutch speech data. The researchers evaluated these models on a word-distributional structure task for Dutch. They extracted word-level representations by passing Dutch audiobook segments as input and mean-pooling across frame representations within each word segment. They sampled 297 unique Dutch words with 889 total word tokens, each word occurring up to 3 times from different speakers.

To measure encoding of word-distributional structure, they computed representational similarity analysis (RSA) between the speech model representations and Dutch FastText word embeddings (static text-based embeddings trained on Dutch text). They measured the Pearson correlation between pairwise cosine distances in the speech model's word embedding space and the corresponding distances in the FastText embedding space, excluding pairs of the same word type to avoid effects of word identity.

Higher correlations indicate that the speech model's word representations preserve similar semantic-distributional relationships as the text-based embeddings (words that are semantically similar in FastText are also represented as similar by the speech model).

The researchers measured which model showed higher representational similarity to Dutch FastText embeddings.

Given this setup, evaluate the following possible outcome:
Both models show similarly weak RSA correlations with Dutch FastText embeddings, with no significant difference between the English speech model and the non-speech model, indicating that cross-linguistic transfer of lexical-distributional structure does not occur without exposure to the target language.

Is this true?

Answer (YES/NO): NO